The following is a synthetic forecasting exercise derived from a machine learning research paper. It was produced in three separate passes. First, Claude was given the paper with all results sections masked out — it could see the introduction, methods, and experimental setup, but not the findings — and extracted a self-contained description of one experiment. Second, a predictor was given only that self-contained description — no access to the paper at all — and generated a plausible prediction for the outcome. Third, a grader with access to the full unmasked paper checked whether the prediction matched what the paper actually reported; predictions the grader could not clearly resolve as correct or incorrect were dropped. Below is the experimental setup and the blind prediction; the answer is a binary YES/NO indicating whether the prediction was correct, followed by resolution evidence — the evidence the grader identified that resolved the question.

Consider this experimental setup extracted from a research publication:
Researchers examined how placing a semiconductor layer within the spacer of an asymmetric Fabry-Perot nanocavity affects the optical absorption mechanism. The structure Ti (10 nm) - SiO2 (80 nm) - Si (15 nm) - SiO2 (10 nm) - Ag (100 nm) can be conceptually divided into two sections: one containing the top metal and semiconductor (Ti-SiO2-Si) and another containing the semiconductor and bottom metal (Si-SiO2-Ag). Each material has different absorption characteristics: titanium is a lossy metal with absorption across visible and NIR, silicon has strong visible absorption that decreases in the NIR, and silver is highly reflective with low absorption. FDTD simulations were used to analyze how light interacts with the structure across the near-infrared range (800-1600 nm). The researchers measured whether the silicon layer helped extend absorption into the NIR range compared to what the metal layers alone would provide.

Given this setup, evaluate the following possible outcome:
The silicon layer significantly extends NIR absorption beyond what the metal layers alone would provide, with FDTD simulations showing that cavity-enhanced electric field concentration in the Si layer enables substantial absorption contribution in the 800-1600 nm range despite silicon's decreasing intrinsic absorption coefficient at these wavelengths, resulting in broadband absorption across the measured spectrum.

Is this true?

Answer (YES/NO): NO